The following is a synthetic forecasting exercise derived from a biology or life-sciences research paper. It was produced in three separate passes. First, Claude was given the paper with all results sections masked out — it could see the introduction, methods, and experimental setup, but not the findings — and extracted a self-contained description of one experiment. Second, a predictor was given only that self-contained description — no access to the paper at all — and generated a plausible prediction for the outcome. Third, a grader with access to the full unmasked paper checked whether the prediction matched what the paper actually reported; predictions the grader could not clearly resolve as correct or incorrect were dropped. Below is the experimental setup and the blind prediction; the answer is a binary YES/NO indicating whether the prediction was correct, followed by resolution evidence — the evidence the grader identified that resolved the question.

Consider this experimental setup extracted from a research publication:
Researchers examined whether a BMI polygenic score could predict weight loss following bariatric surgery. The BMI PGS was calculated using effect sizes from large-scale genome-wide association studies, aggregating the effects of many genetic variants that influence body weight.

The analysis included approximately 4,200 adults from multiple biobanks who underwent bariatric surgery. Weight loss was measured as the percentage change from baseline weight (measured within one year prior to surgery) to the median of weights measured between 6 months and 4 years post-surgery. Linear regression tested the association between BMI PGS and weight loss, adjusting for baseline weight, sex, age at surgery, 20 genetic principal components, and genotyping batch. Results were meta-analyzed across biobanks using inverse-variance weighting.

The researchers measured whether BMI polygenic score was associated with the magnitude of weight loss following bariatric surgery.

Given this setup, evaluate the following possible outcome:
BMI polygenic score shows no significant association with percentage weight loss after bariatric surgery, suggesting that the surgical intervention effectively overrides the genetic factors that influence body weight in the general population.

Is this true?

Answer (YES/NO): NO